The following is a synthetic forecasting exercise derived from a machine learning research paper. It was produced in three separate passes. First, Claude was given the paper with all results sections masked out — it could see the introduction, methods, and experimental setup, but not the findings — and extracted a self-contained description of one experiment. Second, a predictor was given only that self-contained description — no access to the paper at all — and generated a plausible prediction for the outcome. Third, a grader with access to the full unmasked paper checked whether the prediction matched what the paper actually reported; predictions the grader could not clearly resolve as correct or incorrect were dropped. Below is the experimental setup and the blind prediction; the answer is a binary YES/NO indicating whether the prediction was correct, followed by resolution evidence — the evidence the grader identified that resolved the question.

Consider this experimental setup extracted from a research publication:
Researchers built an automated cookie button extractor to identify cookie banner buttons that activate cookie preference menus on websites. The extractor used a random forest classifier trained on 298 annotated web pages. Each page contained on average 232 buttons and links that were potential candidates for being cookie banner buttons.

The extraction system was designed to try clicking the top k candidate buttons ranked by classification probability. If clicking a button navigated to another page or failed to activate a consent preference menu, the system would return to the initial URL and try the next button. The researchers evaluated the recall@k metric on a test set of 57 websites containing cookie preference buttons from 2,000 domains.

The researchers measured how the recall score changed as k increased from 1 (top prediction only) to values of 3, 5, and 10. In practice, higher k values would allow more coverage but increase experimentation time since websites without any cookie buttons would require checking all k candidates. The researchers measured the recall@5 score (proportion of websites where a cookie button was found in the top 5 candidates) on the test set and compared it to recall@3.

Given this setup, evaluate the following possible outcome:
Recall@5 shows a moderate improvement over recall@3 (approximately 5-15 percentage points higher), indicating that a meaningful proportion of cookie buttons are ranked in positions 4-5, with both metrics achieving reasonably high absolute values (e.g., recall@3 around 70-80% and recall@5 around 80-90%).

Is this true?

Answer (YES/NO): NO